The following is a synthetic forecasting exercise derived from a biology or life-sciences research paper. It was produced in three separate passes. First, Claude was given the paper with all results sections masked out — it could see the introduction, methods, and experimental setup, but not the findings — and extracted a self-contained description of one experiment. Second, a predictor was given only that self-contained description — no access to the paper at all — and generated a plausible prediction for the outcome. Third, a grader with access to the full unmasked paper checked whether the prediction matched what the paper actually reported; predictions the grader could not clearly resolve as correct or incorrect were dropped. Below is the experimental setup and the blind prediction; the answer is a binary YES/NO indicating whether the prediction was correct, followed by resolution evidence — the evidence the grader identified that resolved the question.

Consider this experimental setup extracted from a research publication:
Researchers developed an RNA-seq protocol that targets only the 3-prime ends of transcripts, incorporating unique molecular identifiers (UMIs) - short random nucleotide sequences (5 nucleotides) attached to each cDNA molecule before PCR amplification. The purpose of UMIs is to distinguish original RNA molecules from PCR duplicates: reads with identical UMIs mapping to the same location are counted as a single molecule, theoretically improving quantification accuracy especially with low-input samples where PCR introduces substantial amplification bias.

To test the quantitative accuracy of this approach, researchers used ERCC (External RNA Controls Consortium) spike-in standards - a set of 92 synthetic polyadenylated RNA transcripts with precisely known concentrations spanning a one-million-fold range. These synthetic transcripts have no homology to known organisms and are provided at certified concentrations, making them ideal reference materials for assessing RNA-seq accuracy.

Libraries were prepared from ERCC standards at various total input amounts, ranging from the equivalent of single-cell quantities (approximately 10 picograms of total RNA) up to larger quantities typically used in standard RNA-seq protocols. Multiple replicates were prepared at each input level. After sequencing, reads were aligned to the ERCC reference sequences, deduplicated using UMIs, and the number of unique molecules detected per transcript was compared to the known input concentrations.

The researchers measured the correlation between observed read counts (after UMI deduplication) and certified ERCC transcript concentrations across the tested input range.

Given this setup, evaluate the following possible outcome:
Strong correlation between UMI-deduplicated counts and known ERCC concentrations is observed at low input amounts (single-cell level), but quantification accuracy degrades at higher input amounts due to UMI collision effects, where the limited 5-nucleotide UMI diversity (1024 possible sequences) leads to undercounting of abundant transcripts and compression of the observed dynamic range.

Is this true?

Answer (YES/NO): NO